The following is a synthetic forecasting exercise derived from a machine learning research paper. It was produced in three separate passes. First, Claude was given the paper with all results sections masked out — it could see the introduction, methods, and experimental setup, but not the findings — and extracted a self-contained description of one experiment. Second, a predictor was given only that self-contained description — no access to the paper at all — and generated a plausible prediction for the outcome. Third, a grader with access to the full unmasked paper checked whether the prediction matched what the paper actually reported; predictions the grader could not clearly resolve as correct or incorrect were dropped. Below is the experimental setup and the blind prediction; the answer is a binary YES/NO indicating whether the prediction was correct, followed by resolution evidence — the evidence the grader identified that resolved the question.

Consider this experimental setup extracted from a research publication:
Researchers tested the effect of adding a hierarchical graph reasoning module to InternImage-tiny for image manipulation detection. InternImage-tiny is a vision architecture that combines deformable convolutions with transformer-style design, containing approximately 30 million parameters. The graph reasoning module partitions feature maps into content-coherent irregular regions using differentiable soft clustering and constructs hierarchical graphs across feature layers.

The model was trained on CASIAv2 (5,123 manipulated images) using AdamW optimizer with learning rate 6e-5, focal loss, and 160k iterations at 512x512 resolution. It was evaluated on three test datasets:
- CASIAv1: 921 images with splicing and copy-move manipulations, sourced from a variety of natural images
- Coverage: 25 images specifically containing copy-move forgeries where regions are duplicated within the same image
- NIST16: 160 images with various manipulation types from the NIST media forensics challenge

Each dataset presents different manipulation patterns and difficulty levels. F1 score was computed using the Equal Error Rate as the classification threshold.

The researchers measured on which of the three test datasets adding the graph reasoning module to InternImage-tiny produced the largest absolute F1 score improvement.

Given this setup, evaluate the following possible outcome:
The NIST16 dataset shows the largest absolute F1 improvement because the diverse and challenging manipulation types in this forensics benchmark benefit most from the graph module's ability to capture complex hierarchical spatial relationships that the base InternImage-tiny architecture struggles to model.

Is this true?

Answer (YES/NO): YES